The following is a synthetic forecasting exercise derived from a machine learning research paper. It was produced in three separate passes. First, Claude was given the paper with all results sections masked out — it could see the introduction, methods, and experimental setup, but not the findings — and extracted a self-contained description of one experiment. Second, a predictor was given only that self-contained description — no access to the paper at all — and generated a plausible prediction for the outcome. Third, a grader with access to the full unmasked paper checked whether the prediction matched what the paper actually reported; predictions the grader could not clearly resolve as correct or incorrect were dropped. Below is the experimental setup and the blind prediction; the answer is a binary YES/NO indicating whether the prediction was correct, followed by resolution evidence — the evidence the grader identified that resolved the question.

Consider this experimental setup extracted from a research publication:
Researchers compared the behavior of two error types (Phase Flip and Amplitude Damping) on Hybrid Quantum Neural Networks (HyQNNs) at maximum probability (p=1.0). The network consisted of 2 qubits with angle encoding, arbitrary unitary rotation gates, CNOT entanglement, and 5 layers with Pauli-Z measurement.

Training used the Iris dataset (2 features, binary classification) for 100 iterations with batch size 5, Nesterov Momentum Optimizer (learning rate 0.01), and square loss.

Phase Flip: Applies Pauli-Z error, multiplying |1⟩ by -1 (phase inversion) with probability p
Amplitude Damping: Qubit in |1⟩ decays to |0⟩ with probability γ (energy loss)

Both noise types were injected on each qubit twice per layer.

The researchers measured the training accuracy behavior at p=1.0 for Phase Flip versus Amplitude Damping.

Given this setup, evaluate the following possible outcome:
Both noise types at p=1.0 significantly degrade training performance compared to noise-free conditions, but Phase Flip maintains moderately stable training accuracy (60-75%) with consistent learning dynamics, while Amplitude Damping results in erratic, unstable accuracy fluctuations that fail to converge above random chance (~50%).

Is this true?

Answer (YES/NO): NO